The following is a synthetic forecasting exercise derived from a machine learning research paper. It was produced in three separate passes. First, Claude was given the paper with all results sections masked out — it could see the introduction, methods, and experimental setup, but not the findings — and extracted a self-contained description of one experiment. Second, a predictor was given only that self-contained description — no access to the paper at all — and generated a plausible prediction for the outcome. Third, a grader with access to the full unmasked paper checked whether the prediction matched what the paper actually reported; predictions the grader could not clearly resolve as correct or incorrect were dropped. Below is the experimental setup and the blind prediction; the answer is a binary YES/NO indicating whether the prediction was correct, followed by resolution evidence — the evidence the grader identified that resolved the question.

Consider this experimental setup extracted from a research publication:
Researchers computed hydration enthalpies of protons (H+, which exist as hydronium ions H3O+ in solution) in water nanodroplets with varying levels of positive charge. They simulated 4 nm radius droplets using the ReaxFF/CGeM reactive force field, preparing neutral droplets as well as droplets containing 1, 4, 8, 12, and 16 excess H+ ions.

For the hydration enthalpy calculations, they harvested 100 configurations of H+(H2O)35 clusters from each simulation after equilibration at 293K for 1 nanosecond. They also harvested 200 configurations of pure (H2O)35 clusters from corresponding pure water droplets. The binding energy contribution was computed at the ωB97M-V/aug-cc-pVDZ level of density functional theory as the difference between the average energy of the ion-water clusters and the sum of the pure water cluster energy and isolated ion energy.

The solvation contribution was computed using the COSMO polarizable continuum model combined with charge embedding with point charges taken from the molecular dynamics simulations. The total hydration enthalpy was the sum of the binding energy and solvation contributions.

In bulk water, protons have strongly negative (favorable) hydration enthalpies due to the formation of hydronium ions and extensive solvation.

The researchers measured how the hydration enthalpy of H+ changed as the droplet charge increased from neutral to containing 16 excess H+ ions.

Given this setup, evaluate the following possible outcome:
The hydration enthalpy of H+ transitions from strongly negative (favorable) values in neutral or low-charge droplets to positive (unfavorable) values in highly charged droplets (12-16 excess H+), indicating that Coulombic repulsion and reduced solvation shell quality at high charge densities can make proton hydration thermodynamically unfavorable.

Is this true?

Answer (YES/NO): NO